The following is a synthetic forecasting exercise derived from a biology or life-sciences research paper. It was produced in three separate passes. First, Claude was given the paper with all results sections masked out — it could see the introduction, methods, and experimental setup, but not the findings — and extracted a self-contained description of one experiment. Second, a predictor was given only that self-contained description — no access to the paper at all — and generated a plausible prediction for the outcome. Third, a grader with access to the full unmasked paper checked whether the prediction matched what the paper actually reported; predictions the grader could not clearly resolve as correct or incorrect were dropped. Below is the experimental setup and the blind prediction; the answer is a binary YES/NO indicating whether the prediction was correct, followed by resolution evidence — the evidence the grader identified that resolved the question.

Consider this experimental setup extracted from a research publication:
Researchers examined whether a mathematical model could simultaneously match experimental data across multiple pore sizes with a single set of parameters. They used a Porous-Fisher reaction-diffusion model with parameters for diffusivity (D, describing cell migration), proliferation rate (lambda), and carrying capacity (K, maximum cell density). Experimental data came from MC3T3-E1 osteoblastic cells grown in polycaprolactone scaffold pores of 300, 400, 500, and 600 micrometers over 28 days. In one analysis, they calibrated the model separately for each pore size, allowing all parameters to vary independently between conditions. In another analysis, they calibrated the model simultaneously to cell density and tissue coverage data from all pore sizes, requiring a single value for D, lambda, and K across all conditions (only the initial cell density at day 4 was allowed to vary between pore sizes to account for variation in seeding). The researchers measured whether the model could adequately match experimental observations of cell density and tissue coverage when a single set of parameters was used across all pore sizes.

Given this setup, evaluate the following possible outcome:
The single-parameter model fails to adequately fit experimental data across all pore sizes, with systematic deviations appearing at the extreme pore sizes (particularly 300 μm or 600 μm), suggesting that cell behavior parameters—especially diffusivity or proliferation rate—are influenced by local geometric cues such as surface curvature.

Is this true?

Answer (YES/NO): NO